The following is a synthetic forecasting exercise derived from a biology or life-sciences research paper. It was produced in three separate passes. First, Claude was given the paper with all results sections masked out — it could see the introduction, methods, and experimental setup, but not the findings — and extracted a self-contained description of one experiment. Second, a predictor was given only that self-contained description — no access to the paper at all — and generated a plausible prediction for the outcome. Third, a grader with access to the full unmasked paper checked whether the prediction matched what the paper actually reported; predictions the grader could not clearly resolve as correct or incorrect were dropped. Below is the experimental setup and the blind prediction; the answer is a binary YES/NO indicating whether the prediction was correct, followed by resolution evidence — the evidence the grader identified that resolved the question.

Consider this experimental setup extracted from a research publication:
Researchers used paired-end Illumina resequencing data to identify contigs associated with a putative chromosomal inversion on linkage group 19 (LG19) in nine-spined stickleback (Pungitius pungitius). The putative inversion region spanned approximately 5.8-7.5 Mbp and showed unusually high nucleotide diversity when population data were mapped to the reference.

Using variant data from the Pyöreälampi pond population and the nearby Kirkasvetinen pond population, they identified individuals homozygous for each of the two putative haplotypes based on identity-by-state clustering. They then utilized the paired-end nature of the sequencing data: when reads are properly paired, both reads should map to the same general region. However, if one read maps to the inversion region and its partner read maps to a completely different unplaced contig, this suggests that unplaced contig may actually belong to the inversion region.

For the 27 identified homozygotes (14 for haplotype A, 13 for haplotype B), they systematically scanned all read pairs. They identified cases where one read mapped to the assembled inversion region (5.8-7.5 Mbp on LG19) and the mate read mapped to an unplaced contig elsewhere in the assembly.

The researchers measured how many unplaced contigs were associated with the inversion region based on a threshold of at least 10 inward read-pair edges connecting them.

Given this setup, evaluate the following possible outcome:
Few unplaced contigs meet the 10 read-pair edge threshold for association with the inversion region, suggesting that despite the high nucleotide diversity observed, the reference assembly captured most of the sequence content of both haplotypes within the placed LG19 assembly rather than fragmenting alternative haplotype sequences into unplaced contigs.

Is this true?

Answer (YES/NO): NO